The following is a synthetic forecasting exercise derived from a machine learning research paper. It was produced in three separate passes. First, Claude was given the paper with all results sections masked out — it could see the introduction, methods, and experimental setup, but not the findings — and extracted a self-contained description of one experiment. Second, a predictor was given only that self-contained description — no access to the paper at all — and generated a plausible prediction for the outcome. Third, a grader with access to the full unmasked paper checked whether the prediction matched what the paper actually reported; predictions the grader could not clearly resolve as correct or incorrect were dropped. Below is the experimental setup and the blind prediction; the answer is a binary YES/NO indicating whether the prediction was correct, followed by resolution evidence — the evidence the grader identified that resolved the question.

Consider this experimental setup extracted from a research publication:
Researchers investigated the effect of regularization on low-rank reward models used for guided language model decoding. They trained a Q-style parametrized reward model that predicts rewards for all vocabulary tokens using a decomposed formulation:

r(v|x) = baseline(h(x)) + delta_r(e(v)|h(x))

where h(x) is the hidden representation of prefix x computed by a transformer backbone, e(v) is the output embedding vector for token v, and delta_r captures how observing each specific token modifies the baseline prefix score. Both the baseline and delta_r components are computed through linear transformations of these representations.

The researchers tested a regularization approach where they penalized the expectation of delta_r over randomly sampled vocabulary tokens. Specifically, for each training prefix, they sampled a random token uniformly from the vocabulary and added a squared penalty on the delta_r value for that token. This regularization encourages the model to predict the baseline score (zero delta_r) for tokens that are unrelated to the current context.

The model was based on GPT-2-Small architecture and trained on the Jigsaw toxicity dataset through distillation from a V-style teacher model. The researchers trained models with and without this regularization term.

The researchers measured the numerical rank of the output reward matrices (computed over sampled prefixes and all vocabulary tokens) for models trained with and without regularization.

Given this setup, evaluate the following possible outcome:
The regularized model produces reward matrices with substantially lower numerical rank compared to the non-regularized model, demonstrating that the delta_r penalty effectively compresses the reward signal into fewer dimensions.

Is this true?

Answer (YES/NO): YES